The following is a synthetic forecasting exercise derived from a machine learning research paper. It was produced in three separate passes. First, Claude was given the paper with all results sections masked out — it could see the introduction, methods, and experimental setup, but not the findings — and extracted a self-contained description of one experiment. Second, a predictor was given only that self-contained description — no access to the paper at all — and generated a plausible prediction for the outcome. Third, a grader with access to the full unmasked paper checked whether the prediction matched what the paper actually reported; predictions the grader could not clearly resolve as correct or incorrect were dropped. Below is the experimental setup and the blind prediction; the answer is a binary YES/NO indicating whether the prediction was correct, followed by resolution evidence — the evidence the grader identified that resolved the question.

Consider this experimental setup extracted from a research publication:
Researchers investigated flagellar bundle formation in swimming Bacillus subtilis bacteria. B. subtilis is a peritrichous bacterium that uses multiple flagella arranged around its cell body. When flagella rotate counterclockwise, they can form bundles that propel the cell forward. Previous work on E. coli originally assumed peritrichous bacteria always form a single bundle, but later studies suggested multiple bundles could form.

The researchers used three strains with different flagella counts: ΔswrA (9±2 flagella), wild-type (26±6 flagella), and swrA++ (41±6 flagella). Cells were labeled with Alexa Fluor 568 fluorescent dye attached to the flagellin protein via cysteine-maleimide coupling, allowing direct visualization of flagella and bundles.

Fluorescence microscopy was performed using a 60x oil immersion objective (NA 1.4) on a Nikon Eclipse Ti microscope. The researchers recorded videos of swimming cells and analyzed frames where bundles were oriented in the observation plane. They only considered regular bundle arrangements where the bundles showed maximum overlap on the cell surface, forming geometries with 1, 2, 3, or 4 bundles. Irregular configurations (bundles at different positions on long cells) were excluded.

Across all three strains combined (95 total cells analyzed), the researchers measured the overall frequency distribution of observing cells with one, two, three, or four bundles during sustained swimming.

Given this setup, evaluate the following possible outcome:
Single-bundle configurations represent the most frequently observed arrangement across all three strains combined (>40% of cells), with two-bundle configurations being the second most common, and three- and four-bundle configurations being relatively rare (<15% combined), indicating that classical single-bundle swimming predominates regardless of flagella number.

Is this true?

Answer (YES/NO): NO